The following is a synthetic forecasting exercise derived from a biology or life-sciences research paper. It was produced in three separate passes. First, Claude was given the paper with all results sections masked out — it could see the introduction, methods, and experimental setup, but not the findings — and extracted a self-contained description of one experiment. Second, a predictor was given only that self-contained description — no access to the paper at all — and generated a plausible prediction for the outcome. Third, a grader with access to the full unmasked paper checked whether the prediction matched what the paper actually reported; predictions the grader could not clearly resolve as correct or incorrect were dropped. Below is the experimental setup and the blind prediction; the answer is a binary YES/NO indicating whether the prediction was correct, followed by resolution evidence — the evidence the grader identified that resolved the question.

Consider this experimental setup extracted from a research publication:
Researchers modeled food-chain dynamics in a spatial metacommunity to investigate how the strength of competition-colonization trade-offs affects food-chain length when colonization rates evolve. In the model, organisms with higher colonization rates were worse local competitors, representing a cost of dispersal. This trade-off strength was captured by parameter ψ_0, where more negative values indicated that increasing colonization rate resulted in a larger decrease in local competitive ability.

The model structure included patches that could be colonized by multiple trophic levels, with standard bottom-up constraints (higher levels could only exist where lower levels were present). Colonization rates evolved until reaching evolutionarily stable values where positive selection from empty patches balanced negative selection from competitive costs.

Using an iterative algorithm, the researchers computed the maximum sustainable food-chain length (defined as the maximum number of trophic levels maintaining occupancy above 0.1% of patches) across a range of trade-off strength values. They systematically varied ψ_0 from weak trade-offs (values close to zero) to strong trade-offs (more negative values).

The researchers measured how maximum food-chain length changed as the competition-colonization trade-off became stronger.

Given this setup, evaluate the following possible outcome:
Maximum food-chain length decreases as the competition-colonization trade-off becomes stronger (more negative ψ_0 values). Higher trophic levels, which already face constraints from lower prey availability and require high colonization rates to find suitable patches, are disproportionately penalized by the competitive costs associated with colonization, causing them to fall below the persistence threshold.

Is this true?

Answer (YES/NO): YES